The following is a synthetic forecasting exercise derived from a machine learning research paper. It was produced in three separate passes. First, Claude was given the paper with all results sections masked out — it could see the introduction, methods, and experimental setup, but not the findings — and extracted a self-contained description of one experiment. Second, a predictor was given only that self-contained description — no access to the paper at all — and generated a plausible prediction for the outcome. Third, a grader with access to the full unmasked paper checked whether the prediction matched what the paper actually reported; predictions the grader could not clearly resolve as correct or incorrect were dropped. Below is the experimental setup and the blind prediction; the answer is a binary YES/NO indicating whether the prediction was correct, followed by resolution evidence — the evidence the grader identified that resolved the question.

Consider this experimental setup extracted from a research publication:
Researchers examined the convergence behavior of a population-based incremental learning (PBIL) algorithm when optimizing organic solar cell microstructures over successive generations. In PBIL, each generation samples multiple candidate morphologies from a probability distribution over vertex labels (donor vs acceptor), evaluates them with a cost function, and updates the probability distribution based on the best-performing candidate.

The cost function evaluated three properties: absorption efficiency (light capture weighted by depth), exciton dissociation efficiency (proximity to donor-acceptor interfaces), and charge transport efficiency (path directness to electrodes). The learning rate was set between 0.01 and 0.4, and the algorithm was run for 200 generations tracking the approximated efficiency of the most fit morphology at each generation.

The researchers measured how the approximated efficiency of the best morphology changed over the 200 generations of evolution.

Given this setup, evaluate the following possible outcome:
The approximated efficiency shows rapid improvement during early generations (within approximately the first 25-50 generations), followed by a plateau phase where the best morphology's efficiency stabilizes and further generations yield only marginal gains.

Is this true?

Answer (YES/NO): YES